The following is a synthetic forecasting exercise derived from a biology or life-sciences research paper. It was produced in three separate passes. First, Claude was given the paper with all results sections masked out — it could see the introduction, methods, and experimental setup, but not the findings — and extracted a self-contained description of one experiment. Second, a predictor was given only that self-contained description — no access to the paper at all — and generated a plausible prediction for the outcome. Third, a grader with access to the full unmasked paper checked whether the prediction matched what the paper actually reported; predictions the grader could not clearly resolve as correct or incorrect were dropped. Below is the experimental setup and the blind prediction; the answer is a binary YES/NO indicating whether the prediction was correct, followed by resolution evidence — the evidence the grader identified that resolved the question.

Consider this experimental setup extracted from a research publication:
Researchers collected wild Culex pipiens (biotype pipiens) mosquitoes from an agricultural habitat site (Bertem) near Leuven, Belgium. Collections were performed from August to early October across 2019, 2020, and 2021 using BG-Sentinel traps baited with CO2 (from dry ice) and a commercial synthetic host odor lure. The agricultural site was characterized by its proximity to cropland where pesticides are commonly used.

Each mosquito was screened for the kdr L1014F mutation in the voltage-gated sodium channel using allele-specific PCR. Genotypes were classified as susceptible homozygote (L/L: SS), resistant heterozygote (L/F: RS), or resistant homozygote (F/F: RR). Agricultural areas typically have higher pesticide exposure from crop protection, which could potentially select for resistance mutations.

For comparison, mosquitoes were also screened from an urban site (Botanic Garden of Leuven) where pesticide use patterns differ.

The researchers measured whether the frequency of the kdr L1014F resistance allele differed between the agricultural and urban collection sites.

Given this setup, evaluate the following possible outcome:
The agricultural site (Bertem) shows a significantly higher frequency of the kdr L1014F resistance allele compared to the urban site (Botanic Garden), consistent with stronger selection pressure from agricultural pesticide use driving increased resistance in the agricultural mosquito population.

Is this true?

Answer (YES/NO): NO